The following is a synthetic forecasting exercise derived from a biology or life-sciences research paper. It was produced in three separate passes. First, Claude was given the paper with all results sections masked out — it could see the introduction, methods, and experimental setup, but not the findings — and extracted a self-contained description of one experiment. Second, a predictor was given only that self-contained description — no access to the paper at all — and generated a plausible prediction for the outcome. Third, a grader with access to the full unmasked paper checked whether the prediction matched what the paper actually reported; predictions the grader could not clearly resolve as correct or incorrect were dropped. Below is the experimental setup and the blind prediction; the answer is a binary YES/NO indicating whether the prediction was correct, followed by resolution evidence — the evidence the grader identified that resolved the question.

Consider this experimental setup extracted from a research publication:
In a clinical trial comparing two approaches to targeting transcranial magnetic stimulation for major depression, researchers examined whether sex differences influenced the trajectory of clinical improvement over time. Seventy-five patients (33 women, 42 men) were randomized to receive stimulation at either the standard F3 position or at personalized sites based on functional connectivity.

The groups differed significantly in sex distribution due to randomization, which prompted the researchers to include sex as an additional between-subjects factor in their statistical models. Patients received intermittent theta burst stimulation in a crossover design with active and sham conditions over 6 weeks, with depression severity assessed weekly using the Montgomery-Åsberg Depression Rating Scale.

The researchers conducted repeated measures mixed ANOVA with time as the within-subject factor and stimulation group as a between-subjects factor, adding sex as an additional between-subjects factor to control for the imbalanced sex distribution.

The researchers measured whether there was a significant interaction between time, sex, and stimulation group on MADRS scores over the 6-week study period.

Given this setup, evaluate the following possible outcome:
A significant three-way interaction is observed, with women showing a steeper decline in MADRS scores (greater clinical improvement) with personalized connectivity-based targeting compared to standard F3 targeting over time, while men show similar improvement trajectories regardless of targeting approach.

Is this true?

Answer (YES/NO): NO